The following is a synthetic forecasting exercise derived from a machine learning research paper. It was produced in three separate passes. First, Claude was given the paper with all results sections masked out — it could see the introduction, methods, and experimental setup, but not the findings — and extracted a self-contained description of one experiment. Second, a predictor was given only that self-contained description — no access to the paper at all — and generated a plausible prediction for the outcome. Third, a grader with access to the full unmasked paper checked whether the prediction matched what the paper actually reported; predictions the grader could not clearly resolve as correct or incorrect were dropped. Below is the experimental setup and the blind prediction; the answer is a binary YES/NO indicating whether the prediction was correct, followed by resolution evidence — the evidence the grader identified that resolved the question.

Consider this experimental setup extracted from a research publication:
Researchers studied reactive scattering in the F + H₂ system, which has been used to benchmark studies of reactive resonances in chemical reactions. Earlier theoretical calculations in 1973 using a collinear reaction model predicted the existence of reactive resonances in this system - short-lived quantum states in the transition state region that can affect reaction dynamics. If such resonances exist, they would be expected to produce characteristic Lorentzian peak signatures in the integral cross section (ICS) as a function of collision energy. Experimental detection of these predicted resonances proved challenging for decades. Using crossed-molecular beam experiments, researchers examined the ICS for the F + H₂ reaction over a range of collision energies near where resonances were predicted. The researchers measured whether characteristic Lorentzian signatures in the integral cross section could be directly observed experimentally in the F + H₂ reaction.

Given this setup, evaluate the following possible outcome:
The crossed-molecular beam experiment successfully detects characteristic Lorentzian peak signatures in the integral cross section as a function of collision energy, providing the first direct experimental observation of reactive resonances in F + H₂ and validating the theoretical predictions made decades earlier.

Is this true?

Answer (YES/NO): NO